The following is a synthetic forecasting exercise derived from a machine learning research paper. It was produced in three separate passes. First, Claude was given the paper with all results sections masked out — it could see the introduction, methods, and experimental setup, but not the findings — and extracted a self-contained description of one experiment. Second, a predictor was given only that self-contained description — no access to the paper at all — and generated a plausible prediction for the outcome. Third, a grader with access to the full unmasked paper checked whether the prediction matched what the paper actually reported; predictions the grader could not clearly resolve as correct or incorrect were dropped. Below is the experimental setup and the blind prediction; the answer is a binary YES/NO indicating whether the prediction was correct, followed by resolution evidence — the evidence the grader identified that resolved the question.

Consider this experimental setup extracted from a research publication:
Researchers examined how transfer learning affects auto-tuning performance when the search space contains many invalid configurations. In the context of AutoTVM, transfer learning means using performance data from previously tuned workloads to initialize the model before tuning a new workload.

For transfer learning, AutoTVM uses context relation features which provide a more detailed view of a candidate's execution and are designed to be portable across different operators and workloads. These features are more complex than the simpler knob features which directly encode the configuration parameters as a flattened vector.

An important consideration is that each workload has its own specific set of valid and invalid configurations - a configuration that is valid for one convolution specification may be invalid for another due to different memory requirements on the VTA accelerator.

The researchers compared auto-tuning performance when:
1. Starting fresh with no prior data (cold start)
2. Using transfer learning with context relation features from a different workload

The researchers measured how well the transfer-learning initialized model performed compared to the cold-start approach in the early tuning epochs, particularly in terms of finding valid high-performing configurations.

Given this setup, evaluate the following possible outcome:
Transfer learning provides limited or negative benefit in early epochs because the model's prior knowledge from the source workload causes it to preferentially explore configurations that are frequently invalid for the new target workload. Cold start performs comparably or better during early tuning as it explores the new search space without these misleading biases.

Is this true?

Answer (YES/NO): YES